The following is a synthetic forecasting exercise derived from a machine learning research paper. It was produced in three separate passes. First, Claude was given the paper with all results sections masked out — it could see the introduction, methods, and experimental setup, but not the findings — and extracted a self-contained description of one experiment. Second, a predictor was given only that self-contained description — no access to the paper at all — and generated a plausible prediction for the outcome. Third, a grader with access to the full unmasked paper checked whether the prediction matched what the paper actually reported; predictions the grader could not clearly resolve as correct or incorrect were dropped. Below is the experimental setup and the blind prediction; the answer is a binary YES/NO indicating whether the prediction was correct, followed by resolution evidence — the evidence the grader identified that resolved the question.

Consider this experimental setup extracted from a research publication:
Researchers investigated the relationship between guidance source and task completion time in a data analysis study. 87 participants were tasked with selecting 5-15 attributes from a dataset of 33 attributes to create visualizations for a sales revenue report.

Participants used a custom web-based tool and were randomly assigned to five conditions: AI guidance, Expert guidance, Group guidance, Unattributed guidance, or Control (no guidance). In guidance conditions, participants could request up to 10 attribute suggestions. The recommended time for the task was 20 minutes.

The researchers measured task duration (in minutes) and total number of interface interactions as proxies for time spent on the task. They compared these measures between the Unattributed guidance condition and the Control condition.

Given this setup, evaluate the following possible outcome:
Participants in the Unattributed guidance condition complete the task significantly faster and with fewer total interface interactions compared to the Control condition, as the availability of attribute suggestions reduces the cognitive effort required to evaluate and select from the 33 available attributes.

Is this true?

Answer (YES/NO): NO